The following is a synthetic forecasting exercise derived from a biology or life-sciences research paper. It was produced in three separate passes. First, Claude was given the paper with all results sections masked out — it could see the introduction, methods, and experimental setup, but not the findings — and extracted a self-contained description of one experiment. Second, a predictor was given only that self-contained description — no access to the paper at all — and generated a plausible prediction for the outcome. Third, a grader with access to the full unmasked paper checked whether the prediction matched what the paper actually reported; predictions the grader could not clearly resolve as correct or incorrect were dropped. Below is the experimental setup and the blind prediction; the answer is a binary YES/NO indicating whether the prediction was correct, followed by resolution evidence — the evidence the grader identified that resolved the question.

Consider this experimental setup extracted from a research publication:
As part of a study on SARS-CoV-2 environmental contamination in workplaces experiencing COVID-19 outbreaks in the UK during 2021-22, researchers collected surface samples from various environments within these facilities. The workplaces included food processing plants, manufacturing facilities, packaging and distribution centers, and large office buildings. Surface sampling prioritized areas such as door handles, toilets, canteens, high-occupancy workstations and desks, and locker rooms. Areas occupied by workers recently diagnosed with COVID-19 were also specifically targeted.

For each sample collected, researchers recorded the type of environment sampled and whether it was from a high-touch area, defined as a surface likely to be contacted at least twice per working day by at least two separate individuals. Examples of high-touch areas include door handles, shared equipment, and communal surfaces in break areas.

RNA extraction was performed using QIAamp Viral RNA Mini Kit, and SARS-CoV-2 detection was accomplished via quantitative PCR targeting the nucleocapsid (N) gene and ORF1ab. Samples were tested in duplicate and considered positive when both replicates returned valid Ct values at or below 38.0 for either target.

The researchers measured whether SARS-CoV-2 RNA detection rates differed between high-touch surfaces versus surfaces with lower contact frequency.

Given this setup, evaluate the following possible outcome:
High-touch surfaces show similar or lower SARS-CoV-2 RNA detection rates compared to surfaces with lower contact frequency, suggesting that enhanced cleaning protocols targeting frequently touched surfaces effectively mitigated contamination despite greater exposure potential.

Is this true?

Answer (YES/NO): YES